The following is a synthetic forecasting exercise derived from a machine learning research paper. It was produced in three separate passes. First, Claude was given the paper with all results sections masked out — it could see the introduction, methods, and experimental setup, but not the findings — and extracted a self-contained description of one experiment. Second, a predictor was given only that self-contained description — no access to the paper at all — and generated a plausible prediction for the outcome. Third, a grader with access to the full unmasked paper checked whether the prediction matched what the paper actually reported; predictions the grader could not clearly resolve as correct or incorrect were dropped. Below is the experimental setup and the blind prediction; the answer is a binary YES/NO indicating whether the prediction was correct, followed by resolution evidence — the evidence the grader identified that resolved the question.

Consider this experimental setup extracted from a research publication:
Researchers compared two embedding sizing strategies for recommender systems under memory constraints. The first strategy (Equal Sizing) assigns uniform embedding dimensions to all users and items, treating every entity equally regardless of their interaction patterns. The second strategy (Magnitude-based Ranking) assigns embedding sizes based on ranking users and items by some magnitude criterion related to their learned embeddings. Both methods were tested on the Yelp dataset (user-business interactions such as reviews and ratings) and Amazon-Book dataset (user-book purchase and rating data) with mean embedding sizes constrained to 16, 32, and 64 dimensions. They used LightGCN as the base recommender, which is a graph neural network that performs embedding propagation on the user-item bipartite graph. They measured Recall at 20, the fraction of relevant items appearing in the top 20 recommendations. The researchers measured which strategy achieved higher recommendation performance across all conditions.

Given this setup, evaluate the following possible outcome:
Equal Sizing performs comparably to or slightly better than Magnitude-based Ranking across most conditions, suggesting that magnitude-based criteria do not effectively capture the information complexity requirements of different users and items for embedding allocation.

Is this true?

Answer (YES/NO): NO